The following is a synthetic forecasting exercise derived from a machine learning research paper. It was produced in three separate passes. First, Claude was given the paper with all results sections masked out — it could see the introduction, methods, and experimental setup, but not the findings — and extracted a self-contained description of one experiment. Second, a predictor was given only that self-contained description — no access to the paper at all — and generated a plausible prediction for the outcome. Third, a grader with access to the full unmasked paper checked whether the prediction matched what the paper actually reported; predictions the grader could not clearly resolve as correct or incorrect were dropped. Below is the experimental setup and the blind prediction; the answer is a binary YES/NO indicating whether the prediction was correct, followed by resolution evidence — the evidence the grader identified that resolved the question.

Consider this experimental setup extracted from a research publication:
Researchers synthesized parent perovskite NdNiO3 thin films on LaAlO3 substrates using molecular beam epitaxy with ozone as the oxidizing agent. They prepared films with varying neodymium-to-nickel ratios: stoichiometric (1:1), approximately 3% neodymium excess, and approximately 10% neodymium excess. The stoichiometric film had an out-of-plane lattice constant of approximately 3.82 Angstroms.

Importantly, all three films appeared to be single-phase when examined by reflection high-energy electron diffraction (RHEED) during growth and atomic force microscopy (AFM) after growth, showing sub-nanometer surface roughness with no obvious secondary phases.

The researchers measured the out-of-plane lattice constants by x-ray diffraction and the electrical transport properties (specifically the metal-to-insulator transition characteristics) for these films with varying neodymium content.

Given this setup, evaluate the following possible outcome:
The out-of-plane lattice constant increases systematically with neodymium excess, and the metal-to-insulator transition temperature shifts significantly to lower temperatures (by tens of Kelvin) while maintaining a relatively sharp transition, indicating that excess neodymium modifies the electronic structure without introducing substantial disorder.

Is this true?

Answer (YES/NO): NO